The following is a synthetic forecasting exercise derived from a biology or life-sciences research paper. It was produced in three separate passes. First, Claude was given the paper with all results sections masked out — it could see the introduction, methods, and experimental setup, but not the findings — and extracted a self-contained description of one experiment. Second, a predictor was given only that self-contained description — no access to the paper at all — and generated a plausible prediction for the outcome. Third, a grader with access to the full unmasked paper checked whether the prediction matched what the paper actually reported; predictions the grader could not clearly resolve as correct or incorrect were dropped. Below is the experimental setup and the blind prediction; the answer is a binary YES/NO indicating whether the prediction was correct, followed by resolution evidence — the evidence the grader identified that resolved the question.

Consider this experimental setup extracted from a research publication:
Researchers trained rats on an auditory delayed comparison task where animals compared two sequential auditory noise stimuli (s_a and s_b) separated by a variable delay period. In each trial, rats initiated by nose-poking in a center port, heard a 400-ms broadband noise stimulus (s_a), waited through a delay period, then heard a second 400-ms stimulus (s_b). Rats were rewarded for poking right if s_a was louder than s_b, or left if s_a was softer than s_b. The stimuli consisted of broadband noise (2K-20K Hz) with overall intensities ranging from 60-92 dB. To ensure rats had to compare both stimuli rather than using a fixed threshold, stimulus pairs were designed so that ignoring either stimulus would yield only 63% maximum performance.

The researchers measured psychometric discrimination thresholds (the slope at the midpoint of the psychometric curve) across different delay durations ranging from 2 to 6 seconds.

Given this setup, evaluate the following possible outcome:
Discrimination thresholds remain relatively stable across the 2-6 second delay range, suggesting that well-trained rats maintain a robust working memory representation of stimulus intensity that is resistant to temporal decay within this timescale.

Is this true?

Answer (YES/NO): YES